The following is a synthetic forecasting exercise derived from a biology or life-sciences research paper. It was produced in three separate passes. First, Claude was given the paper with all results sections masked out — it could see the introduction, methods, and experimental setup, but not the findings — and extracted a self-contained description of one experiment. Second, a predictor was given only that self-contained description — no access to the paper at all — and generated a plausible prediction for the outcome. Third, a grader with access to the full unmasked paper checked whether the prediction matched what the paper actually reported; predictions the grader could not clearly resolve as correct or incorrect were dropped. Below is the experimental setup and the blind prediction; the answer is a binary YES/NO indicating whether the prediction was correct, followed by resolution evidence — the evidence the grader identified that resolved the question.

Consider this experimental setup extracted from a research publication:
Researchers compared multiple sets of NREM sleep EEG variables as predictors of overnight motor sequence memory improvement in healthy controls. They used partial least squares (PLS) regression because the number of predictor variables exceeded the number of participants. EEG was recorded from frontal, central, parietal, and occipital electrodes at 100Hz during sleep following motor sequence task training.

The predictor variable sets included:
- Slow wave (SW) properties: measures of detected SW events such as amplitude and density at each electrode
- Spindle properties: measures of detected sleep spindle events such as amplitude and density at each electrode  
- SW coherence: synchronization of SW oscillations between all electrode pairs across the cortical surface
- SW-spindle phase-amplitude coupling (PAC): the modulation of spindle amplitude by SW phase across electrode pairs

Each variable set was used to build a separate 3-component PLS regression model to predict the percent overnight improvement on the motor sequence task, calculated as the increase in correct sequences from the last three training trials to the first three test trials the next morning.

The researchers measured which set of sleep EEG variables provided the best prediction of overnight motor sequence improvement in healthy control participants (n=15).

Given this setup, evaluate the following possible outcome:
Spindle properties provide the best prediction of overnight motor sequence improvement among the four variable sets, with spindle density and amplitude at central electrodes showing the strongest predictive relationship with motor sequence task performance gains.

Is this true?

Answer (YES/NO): NO